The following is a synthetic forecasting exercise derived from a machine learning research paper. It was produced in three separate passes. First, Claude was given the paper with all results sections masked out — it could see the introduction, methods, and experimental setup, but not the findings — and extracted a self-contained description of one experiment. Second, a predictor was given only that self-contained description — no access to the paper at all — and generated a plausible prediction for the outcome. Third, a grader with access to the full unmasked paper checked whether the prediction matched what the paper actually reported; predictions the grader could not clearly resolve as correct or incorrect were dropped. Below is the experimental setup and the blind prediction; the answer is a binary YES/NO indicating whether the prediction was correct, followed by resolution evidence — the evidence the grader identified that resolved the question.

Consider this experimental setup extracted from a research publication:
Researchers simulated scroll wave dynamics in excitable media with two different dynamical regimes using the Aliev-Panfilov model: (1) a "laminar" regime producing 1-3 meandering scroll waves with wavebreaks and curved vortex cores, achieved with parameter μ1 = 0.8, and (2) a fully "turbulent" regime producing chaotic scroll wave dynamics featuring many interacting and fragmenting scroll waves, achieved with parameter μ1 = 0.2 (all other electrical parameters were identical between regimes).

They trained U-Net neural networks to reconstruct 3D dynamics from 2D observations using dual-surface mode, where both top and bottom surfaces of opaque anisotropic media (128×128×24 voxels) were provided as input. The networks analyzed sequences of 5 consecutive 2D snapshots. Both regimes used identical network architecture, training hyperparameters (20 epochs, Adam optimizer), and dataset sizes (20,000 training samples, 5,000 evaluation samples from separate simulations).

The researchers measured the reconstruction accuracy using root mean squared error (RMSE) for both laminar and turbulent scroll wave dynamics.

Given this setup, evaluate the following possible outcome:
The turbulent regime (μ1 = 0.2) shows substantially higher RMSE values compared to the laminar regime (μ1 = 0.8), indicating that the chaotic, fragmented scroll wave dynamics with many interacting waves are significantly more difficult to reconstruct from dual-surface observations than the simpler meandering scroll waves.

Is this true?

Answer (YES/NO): YES